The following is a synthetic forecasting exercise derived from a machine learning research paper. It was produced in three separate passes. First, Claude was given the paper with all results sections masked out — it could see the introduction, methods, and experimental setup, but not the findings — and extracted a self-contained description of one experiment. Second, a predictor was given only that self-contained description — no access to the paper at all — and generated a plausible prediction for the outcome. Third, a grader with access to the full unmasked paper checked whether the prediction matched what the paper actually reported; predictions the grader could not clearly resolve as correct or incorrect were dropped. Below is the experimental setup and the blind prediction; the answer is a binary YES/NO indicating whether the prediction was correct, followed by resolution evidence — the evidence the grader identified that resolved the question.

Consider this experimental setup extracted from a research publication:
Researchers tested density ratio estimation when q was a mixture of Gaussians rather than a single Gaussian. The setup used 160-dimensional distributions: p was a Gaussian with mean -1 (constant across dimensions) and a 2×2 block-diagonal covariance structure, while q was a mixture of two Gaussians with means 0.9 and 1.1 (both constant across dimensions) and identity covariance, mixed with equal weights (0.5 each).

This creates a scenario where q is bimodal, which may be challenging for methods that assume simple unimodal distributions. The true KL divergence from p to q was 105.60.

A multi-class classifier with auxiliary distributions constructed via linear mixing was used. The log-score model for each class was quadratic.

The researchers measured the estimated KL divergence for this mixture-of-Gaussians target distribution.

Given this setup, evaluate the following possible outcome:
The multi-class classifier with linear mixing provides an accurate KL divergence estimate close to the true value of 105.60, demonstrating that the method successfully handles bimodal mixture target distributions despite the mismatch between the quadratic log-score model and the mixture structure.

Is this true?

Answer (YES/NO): YES